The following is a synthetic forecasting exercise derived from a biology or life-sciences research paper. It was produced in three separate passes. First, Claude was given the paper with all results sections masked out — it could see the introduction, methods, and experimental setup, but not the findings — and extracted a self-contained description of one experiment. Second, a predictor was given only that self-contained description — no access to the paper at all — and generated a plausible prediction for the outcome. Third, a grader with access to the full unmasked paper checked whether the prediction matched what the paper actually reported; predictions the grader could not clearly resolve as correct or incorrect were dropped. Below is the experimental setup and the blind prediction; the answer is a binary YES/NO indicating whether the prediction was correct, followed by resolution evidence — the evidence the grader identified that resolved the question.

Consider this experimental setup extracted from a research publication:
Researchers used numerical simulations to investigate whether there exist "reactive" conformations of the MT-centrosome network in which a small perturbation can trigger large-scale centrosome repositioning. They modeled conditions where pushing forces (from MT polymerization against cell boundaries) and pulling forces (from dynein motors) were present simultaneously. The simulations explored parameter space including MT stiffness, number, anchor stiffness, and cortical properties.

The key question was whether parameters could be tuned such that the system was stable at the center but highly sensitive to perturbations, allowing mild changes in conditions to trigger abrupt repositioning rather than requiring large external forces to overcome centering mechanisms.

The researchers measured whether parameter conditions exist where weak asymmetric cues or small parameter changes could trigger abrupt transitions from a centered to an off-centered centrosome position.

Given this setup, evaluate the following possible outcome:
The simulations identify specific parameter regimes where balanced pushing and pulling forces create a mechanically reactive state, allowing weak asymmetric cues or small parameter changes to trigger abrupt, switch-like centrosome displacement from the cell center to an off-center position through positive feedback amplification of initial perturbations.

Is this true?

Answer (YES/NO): YES